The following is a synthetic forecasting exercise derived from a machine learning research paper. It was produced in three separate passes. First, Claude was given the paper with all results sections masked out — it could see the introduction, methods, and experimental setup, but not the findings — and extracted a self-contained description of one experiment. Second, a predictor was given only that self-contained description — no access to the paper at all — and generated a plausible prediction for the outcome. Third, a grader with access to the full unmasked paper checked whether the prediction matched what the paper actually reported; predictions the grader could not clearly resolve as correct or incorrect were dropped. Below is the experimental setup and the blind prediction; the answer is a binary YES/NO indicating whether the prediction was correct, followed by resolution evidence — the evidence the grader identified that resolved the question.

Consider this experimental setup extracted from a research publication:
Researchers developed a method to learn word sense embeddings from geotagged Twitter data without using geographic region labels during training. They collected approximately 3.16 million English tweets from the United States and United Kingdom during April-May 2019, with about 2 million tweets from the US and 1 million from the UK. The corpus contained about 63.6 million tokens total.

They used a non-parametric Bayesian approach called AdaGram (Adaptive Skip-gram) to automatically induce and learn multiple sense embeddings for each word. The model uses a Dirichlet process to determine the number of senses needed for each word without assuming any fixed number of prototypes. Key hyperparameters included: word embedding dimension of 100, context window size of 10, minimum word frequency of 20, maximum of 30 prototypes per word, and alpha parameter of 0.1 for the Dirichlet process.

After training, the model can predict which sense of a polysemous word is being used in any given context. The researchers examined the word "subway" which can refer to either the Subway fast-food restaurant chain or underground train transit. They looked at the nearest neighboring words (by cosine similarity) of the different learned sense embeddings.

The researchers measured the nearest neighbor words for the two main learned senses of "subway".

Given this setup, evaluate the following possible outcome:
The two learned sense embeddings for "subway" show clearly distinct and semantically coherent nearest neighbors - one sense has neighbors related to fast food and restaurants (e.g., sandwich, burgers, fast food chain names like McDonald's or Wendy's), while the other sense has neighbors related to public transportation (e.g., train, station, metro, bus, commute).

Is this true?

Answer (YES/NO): NO